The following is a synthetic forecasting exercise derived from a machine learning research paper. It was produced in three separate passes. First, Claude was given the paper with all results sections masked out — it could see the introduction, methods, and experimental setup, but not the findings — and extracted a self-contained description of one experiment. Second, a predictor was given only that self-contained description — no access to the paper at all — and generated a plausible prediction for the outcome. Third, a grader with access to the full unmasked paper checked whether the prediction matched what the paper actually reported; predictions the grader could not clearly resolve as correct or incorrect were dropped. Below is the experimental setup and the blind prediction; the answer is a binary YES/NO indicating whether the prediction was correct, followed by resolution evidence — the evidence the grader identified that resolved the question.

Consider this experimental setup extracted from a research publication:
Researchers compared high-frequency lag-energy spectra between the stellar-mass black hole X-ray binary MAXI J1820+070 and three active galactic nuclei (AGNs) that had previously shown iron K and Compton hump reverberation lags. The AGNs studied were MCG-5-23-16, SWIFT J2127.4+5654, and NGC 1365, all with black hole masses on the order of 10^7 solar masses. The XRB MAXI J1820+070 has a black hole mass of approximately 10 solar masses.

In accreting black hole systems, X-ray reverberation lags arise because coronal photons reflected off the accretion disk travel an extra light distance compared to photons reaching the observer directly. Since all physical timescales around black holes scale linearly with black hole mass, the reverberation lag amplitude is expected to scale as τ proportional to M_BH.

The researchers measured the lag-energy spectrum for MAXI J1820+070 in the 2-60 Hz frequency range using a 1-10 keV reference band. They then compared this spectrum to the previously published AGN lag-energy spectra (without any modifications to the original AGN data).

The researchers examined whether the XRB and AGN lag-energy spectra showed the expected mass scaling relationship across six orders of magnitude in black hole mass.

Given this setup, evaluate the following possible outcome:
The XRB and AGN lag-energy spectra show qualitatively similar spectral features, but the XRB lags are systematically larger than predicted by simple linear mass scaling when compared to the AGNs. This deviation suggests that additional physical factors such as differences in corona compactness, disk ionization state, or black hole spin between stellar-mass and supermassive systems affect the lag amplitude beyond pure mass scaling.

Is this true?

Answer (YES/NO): NO